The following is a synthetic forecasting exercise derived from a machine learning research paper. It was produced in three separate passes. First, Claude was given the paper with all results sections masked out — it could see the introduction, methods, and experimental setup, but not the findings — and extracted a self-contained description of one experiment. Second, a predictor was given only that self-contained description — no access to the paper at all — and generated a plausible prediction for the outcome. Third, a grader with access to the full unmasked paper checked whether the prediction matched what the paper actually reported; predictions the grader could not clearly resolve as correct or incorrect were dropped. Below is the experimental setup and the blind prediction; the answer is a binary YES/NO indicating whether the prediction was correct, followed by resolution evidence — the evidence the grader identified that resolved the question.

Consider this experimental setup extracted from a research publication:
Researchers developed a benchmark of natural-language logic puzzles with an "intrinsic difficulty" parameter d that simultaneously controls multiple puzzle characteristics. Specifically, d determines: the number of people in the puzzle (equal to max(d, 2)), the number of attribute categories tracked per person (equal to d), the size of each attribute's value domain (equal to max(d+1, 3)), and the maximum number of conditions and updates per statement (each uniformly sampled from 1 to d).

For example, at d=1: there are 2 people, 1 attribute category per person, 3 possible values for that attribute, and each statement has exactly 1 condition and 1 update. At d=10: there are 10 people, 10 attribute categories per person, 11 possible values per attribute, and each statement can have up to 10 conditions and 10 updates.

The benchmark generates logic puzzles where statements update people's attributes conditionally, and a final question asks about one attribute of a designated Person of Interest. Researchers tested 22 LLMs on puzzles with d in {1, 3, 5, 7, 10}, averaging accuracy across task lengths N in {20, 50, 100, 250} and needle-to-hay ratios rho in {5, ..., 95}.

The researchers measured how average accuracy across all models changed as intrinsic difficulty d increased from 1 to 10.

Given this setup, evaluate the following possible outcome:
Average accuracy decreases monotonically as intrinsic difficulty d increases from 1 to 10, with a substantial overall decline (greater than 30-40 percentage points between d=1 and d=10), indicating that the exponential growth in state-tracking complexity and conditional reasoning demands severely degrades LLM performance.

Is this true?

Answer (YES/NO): YES